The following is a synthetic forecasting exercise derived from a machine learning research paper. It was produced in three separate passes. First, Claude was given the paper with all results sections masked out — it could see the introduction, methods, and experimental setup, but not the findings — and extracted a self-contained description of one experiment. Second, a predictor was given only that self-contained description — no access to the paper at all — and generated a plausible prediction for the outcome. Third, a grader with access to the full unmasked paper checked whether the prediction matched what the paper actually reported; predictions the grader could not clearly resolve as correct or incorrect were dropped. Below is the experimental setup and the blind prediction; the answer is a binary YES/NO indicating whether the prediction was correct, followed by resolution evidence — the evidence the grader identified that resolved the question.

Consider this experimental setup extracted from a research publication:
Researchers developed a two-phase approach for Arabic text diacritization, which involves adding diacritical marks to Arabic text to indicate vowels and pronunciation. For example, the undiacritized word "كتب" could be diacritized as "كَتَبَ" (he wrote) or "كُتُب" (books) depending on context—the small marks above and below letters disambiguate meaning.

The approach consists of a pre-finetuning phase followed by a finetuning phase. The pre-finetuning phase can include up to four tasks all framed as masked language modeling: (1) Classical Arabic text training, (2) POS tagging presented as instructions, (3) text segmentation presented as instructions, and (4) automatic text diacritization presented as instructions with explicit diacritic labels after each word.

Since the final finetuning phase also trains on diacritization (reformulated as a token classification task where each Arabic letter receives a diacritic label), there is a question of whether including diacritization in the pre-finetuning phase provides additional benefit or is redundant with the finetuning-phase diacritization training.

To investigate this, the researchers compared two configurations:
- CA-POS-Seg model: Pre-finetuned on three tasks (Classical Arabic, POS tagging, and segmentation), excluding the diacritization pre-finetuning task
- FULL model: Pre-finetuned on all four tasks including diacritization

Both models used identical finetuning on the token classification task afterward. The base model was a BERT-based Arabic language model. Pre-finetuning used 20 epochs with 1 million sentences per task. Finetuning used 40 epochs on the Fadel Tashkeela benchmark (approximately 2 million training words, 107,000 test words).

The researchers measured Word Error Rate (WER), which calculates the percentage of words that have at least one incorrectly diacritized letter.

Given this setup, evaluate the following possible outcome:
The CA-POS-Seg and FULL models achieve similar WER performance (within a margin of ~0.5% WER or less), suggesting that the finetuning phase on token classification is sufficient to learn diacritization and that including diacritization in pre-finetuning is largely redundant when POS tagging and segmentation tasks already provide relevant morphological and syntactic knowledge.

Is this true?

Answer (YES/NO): NO